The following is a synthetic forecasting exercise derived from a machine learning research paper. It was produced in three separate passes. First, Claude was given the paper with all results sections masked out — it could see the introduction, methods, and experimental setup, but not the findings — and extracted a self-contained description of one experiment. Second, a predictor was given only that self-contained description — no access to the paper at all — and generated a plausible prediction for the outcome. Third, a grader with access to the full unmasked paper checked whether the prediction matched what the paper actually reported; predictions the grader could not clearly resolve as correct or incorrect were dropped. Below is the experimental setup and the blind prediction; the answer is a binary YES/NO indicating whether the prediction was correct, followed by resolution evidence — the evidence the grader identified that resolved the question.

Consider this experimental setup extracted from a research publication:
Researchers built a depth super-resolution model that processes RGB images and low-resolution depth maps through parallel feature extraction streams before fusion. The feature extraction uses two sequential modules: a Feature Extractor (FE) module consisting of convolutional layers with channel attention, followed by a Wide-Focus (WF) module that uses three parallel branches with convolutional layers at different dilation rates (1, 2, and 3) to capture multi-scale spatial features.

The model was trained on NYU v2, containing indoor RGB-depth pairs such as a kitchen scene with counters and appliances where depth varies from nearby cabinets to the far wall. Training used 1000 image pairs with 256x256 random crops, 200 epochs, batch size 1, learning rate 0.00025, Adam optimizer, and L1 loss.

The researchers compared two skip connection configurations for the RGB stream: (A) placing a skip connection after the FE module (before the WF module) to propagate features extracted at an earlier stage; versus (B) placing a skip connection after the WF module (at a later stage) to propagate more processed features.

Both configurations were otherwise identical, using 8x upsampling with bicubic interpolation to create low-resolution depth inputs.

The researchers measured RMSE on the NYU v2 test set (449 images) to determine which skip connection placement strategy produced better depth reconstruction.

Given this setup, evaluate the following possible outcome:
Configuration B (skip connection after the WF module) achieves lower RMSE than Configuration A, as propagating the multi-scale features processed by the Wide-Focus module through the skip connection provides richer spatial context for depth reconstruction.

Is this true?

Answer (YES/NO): NO